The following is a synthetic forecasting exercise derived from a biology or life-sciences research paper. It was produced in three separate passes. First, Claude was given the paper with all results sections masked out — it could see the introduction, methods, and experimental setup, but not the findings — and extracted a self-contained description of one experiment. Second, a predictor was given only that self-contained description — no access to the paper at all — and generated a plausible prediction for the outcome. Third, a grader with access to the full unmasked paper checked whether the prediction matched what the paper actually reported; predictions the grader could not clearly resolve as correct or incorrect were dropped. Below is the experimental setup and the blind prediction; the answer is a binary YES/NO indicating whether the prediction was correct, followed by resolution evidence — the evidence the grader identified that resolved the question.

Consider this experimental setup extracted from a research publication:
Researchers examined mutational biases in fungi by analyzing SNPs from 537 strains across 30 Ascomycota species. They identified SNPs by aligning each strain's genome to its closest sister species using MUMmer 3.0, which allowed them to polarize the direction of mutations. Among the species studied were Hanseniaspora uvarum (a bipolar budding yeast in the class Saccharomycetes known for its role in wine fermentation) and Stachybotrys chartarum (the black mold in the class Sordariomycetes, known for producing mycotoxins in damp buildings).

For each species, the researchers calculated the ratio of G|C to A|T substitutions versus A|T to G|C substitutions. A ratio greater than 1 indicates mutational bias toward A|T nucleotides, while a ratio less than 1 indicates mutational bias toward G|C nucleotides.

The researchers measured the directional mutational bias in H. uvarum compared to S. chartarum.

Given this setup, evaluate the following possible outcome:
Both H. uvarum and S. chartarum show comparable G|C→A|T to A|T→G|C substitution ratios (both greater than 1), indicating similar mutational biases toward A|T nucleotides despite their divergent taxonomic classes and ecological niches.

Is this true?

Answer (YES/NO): NO